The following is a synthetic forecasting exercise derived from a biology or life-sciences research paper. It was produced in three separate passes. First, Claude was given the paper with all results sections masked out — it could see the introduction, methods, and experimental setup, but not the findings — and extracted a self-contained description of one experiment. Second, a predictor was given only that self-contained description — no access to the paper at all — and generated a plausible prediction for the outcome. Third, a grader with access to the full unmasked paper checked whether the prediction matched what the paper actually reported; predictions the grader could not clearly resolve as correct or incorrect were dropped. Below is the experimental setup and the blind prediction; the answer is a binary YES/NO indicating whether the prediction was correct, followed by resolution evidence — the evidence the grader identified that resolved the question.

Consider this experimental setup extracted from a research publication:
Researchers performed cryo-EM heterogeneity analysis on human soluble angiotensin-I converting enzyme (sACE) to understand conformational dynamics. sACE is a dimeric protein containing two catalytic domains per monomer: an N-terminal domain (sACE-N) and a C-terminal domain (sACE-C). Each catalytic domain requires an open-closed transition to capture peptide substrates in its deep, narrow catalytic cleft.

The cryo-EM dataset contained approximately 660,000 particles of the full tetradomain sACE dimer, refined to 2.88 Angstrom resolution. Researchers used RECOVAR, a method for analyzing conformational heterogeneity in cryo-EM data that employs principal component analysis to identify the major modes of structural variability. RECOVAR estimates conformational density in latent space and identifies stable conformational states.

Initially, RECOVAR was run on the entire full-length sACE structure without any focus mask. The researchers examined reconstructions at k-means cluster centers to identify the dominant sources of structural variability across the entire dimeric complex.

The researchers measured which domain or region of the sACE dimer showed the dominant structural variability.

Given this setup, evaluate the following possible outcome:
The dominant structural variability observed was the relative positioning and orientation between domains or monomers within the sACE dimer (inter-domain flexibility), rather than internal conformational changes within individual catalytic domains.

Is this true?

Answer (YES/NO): NO